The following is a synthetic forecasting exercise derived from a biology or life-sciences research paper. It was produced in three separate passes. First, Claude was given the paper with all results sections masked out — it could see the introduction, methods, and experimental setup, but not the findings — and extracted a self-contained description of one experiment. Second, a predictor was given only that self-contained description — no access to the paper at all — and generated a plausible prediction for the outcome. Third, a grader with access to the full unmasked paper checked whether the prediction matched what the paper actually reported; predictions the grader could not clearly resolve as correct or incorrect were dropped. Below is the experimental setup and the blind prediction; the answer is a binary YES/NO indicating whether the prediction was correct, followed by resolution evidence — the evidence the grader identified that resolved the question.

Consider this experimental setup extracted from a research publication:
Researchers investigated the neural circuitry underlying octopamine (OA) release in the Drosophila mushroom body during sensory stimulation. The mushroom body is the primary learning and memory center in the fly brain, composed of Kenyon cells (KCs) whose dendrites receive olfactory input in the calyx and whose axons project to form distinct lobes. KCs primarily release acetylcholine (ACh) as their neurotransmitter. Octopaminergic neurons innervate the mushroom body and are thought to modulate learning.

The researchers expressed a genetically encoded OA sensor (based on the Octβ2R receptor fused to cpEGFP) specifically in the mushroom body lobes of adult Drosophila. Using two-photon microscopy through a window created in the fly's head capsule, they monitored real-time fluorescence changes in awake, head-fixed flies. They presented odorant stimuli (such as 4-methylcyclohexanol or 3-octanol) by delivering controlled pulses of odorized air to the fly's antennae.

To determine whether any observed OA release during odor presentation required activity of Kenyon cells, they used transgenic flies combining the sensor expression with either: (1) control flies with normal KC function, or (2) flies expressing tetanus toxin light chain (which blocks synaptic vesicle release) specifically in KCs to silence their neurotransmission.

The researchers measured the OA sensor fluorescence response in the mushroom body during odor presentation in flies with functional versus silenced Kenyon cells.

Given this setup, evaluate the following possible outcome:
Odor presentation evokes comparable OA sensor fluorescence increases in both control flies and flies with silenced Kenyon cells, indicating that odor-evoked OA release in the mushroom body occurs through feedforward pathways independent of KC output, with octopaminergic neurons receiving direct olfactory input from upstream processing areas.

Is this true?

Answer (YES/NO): NO